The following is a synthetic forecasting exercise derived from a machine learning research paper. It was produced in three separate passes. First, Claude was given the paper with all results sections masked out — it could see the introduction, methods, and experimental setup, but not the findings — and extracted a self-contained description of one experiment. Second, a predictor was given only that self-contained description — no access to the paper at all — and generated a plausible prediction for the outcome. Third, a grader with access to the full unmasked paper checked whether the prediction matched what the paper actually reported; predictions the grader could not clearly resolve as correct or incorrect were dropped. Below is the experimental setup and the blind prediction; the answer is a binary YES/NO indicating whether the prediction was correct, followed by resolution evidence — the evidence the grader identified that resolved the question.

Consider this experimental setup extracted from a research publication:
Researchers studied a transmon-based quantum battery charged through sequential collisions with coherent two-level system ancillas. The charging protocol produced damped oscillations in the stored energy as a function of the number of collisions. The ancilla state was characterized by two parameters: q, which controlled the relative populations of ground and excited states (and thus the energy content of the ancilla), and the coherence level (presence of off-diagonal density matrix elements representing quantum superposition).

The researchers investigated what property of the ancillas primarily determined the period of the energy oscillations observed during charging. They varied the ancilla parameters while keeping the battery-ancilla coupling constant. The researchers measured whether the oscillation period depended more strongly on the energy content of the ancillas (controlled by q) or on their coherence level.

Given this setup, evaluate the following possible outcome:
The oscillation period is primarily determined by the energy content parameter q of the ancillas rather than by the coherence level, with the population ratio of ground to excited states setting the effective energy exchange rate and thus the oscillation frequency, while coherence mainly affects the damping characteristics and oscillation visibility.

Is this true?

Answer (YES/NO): NO